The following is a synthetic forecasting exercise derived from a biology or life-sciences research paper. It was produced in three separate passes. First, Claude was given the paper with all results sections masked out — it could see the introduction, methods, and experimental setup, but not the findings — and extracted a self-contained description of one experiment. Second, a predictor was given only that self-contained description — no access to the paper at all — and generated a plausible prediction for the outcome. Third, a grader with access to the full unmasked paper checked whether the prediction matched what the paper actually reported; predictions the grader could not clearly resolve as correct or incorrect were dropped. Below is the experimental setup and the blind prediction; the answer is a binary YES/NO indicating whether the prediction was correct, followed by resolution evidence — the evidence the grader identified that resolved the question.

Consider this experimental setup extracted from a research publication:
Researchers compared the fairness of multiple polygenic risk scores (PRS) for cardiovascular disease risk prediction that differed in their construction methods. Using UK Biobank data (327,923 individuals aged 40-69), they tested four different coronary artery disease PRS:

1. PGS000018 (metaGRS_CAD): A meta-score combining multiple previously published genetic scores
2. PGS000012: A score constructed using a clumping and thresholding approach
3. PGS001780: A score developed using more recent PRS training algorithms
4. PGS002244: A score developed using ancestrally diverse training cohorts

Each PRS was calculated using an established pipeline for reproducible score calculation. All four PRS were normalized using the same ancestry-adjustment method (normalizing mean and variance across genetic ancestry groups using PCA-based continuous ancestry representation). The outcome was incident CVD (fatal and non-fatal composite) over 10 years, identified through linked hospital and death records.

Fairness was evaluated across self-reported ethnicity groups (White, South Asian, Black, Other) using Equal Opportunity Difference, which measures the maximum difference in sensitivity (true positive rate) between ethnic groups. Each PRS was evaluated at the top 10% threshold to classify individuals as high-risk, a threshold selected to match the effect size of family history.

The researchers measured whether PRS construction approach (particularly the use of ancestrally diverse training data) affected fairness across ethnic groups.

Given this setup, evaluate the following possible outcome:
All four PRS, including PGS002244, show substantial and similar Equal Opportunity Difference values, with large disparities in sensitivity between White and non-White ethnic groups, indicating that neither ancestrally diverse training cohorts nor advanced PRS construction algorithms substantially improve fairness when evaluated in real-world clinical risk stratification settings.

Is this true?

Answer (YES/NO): NO